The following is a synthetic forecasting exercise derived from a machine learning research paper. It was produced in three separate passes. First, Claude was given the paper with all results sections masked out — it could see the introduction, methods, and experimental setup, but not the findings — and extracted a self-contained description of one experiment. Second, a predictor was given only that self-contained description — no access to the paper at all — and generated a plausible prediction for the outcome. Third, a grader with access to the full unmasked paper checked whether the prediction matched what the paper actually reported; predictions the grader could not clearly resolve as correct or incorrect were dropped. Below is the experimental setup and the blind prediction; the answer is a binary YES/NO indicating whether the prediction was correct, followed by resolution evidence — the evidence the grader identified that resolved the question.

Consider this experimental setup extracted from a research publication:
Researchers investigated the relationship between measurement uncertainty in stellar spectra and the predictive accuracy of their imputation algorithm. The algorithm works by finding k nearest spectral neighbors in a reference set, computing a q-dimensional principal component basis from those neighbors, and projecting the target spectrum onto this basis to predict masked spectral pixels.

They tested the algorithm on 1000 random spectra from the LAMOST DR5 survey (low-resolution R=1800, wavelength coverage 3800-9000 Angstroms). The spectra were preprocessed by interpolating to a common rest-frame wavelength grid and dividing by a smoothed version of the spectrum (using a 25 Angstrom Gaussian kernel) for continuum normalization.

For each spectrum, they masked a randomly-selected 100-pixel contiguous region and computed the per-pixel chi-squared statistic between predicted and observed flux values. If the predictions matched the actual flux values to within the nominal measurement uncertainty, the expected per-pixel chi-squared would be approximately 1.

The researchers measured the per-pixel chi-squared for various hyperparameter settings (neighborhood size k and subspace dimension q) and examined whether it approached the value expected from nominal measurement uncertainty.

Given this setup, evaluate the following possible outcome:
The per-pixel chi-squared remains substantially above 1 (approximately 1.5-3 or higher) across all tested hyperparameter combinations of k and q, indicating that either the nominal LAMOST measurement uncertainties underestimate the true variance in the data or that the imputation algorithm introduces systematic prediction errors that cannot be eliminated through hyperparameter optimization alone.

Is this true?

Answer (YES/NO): NO